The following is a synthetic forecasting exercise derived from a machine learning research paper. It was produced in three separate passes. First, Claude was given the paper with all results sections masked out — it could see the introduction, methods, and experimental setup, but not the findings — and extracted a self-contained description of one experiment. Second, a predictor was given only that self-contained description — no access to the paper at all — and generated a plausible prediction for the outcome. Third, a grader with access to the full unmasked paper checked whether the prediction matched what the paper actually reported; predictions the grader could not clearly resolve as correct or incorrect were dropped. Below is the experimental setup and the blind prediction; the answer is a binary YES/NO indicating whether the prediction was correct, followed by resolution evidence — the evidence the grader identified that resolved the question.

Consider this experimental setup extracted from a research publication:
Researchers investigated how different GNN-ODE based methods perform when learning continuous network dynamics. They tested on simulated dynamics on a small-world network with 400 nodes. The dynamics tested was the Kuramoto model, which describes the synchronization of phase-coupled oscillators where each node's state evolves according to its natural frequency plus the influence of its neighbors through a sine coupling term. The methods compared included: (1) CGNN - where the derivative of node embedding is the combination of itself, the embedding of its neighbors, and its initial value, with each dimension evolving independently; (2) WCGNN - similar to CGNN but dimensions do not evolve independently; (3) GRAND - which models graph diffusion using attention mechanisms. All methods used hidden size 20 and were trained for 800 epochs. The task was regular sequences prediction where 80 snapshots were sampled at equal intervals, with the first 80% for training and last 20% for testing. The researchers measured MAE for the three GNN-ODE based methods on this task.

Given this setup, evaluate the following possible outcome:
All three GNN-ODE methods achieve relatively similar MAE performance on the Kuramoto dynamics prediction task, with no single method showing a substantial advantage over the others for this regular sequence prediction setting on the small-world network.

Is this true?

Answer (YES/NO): NO